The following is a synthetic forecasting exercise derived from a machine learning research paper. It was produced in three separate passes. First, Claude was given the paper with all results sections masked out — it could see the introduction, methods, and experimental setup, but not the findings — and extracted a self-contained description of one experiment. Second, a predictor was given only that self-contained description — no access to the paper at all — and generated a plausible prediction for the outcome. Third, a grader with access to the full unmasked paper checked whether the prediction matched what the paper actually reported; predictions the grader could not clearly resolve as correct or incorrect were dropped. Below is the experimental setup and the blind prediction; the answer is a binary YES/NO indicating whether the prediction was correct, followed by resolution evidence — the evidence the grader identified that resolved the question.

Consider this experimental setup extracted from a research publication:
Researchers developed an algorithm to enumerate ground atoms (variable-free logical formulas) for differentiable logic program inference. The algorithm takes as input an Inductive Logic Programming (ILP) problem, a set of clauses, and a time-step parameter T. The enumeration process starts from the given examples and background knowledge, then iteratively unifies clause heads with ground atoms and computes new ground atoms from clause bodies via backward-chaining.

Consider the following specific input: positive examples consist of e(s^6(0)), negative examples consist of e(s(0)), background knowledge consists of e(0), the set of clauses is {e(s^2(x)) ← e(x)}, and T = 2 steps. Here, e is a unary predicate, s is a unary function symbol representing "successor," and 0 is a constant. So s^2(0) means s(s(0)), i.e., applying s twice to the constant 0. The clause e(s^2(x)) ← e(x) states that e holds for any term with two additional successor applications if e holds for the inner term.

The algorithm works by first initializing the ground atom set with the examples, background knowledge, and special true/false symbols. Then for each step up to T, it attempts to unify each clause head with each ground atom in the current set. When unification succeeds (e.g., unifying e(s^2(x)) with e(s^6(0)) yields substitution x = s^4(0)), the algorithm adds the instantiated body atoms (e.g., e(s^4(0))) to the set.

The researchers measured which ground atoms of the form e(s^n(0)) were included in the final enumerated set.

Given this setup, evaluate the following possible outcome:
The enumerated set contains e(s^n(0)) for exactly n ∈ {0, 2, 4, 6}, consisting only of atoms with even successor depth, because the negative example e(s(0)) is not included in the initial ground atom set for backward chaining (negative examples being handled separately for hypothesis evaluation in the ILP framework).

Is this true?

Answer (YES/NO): NO